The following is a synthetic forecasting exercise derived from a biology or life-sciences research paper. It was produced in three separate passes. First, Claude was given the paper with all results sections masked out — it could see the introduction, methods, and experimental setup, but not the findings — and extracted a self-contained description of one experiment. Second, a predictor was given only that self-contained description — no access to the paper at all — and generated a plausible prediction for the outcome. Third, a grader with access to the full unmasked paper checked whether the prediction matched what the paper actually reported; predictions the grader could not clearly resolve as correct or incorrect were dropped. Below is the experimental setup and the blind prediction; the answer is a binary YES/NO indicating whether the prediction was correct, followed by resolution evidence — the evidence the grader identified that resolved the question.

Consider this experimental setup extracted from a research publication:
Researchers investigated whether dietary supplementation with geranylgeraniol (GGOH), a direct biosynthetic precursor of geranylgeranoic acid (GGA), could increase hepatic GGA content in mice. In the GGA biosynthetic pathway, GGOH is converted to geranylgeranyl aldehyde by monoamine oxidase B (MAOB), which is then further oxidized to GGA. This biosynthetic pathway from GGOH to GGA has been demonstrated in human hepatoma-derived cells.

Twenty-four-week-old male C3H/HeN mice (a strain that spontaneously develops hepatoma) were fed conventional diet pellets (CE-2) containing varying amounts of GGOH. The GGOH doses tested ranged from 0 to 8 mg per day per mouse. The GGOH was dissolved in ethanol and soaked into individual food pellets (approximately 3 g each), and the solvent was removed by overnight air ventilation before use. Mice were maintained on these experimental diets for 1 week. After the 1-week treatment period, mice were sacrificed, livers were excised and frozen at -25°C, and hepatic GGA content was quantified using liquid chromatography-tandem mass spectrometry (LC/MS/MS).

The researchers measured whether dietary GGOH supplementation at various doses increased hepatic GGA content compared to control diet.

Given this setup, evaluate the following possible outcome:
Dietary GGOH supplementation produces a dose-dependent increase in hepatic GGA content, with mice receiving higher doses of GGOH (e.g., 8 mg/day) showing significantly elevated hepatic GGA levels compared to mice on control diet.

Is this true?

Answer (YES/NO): NO